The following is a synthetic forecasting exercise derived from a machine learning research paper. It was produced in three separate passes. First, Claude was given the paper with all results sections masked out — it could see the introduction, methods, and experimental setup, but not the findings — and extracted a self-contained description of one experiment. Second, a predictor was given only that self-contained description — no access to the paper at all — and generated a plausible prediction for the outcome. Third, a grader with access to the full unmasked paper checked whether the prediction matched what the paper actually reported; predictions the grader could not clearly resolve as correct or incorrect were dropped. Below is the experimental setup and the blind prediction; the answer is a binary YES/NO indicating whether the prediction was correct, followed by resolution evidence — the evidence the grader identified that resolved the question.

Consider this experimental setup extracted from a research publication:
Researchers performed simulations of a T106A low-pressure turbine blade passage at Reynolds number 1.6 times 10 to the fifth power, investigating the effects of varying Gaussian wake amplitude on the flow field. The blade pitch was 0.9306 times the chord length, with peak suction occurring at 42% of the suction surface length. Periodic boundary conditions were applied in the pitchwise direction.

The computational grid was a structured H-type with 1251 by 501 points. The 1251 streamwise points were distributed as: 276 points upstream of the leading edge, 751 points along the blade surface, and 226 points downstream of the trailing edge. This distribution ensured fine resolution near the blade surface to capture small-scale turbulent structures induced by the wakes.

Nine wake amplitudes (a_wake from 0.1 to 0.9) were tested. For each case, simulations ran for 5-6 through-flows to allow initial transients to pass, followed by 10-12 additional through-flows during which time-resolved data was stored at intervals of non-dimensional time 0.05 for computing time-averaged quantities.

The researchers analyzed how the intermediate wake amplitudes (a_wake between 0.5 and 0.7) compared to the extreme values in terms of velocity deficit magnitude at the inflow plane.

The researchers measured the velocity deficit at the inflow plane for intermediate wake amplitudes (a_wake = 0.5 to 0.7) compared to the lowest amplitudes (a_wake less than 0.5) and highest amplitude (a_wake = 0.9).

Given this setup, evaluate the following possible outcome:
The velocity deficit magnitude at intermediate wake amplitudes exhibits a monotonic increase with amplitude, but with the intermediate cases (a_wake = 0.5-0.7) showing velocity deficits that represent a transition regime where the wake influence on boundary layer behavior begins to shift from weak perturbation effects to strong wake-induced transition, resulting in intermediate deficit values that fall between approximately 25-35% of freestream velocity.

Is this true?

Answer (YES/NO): NO